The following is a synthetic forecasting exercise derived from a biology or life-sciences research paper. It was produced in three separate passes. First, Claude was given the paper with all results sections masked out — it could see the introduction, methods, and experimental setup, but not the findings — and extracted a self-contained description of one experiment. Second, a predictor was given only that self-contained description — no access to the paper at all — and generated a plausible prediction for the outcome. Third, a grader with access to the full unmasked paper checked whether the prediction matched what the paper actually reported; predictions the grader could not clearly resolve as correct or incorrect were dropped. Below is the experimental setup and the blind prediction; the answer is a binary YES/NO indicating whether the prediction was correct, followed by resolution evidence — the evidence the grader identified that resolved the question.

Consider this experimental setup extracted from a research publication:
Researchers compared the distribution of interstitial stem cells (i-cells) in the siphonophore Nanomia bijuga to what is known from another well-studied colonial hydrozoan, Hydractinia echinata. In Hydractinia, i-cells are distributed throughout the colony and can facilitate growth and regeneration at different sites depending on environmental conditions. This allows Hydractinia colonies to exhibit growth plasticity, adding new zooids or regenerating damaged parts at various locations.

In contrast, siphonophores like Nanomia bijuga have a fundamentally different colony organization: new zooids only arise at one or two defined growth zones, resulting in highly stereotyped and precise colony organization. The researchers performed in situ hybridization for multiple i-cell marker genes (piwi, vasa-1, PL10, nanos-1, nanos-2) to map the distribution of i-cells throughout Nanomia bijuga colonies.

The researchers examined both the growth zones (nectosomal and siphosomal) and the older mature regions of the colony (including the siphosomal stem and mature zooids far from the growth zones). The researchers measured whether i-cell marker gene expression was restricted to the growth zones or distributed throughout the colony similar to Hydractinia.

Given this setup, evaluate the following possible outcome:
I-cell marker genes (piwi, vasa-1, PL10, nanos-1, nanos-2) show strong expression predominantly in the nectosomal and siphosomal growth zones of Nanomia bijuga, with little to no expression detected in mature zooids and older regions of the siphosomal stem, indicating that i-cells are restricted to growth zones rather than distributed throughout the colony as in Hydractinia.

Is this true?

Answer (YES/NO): YES